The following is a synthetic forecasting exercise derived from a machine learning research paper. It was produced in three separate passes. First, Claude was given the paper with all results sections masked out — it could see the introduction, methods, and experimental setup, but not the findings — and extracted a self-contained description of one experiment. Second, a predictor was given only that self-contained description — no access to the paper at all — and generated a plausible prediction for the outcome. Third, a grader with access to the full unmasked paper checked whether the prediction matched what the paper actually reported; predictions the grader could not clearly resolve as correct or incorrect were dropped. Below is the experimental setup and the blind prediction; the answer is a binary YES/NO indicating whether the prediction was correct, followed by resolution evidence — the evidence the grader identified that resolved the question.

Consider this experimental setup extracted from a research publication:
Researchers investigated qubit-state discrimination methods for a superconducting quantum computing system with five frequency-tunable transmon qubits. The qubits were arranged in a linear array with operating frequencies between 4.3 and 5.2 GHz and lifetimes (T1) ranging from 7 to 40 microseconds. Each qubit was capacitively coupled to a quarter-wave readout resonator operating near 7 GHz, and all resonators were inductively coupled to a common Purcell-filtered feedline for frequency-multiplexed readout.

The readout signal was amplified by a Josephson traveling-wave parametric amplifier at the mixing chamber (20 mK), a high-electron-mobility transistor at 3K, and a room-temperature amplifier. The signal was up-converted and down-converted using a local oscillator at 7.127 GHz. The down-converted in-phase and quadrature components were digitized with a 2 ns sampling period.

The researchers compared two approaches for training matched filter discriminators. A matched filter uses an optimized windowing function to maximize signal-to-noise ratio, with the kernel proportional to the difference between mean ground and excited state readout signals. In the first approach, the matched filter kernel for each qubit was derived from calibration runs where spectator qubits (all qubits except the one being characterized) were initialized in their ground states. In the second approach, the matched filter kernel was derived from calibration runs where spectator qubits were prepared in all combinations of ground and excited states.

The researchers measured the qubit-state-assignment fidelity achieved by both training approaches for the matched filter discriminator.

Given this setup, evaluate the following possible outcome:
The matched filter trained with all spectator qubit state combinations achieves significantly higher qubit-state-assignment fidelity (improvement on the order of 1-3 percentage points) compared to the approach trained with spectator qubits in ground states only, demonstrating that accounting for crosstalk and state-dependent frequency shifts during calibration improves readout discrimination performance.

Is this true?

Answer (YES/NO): NO